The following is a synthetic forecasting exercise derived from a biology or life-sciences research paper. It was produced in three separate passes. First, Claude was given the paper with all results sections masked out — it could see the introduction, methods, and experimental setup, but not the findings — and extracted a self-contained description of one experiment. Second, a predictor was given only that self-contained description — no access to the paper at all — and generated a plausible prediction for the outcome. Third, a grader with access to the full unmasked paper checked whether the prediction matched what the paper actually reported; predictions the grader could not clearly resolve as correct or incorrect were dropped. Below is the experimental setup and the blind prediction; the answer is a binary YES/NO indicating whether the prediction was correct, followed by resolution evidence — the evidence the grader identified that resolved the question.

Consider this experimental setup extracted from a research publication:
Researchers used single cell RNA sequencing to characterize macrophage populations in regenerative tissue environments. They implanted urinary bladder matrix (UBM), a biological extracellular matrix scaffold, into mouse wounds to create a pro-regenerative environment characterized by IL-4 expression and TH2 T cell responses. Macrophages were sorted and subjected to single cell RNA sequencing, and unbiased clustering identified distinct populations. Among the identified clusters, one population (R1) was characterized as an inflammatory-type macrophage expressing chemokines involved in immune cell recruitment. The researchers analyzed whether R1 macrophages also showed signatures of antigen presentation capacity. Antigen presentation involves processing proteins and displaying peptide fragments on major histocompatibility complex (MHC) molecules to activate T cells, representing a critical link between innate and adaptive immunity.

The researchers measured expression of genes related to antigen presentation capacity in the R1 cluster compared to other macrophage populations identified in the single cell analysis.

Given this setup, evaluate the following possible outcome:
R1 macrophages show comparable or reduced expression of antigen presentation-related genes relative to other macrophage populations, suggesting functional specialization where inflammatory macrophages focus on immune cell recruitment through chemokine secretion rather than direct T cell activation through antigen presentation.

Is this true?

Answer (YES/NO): NO